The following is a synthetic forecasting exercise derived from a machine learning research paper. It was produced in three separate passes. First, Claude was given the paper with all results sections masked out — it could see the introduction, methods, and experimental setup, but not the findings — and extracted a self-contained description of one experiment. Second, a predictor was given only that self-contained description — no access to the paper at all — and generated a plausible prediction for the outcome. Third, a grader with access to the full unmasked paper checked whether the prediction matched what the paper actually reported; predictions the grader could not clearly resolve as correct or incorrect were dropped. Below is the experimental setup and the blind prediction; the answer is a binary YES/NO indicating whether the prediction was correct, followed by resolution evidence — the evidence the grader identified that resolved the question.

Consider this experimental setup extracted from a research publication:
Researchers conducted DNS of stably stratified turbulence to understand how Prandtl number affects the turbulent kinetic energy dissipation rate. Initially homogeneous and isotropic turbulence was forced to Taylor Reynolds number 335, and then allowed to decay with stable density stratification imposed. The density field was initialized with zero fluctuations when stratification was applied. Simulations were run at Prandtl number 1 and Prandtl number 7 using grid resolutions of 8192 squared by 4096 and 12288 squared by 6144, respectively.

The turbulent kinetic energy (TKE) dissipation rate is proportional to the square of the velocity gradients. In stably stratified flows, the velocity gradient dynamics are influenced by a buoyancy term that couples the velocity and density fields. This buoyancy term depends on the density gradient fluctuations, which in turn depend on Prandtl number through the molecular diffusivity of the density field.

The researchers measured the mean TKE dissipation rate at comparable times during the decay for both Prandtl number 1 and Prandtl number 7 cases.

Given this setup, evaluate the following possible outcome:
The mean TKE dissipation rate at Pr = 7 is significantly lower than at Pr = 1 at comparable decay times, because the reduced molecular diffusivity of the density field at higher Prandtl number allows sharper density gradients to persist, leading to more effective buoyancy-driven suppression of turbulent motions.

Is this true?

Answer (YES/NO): NO